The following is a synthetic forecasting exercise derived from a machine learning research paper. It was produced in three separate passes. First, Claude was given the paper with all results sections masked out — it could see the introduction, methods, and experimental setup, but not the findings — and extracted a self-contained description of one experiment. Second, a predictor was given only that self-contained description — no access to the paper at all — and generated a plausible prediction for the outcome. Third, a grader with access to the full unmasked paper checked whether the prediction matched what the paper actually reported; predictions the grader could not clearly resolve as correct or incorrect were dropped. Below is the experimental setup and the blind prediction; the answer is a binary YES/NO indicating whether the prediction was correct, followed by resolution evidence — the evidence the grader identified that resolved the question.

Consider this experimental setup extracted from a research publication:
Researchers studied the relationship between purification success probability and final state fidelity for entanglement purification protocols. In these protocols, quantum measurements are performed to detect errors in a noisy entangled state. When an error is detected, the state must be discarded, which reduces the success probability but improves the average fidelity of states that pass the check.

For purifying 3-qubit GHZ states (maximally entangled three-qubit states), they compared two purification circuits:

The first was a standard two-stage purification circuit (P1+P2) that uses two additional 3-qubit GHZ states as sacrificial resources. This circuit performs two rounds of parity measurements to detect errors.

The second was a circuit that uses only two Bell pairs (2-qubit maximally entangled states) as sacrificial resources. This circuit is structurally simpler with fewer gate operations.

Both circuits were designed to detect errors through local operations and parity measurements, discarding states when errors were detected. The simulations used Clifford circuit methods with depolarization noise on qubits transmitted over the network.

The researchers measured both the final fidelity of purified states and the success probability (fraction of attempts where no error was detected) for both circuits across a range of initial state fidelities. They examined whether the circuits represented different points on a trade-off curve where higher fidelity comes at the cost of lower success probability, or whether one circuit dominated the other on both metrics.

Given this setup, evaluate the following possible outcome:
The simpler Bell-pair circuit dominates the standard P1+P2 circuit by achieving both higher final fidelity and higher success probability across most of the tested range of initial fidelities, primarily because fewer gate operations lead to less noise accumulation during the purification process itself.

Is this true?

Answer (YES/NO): NO